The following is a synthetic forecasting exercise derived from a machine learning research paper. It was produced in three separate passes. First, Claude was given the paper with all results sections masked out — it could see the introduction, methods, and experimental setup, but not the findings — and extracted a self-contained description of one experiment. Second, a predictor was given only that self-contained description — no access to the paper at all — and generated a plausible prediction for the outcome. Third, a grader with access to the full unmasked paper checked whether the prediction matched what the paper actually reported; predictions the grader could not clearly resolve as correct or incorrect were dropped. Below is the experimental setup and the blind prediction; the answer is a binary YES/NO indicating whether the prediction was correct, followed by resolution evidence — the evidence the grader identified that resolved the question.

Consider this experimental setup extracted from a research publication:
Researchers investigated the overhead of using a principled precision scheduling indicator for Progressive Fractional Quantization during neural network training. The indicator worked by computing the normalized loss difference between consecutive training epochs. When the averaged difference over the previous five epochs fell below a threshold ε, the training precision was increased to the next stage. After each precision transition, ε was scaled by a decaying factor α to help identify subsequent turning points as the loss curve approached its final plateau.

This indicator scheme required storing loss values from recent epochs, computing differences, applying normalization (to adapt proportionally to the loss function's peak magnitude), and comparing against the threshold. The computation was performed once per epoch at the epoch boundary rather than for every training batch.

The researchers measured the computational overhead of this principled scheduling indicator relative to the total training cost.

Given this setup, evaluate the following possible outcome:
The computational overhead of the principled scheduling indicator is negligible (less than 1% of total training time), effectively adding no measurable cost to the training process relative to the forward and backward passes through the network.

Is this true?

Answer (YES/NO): YES